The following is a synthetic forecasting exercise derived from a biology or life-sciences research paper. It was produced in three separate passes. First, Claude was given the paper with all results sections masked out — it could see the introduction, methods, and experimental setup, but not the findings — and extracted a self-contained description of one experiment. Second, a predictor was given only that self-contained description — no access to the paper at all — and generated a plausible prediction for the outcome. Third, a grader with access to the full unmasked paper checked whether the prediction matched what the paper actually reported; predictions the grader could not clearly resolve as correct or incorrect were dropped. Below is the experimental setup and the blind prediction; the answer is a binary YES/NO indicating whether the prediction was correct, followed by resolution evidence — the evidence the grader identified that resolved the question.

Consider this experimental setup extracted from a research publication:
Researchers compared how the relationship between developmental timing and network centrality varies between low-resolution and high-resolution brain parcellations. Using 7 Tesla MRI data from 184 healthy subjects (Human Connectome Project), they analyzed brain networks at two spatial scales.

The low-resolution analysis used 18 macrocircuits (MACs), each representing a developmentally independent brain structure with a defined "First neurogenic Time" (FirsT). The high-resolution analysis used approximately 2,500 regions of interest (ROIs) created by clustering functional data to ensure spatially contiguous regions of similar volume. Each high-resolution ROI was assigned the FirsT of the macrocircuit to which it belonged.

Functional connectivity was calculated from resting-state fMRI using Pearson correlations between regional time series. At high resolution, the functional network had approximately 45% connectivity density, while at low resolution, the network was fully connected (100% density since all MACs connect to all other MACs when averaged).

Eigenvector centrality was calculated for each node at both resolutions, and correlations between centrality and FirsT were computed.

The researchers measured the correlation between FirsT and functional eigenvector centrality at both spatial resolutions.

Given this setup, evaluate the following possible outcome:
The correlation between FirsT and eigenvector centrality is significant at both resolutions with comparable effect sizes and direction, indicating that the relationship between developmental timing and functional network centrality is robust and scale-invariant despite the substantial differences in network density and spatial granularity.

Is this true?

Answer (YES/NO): NO